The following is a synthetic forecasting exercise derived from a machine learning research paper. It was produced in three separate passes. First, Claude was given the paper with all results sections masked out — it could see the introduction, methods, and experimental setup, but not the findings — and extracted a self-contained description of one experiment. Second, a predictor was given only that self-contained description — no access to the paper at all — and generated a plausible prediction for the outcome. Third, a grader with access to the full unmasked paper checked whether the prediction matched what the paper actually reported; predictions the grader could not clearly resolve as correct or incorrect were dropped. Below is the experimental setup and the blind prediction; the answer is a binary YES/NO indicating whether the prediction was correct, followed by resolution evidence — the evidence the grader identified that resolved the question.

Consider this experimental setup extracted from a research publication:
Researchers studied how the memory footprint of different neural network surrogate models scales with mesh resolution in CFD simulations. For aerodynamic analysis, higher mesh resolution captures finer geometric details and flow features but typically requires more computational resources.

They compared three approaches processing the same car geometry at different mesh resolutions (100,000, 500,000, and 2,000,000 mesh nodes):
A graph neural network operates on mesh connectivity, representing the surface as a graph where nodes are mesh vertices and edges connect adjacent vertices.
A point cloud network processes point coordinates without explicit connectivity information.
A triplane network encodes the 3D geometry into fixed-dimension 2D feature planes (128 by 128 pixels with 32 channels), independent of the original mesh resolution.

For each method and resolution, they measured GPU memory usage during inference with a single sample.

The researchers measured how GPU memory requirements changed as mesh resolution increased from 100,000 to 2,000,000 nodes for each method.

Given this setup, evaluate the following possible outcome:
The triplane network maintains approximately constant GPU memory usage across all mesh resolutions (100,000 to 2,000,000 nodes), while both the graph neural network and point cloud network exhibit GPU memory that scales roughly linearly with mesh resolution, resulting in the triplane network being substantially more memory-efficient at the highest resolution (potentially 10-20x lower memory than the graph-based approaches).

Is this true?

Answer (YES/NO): NO